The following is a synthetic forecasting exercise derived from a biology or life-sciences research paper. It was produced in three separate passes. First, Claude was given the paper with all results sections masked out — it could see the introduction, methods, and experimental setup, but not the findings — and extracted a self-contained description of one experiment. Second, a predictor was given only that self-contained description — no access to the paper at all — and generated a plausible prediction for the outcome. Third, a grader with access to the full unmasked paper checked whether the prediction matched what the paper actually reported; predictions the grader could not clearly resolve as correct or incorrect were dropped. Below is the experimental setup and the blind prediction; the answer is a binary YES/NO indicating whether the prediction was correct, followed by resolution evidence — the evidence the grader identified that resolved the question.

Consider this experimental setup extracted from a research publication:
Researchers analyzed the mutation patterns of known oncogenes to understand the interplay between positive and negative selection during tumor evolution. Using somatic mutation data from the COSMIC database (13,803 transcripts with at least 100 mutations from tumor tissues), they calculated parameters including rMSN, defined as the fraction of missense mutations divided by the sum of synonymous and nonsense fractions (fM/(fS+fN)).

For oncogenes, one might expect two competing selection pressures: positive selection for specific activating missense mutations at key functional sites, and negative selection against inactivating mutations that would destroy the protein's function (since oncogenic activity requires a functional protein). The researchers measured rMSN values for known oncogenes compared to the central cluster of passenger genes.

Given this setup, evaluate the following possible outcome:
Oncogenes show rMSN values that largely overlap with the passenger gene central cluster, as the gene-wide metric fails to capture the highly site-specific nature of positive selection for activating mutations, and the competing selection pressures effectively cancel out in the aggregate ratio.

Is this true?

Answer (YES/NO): NO